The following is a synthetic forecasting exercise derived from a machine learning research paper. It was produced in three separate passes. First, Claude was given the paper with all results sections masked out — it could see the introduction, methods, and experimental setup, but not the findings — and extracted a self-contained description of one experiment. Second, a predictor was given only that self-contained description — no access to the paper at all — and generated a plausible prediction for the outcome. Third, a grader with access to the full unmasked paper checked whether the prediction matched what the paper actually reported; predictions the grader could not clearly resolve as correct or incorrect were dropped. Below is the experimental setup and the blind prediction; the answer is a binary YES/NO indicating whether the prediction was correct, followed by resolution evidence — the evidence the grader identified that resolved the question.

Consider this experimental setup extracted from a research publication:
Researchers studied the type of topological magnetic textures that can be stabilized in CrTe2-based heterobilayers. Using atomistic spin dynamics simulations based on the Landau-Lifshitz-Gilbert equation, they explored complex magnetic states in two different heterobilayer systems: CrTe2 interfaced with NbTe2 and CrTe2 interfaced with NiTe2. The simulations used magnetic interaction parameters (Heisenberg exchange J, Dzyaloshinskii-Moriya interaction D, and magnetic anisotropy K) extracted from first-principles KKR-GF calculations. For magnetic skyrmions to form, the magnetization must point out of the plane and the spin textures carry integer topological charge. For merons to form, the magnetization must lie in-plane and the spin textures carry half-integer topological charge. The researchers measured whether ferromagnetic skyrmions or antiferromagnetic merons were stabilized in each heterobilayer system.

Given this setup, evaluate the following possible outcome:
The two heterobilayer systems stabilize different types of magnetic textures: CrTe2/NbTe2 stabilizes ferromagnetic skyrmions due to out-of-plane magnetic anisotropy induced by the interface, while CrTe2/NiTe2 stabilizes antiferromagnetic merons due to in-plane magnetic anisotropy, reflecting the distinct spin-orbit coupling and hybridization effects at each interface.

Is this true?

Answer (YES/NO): NO